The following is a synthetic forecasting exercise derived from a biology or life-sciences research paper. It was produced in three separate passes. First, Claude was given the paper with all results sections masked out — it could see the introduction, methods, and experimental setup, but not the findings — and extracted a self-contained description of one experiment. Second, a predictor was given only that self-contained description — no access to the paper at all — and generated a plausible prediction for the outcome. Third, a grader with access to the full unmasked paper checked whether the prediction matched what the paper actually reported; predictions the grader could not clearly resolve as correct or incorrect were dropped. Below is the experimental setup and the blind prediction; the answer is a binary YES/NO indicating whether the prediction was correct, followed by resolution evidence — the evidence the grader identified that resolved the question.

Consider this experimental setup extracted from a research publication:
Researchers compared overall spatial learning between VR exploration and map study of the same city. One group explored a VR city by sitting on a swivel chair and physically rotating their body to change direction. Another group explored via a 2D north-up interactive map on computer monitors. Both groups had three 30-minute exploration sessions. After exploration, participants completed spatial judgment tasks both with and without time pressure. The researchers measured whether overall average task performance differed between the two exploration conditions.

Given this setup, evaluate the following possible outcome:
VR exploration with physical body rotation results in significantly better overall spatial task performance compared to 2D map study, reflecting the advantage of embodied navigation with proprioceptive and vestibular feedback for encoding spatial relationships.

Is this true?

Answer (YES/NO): NO